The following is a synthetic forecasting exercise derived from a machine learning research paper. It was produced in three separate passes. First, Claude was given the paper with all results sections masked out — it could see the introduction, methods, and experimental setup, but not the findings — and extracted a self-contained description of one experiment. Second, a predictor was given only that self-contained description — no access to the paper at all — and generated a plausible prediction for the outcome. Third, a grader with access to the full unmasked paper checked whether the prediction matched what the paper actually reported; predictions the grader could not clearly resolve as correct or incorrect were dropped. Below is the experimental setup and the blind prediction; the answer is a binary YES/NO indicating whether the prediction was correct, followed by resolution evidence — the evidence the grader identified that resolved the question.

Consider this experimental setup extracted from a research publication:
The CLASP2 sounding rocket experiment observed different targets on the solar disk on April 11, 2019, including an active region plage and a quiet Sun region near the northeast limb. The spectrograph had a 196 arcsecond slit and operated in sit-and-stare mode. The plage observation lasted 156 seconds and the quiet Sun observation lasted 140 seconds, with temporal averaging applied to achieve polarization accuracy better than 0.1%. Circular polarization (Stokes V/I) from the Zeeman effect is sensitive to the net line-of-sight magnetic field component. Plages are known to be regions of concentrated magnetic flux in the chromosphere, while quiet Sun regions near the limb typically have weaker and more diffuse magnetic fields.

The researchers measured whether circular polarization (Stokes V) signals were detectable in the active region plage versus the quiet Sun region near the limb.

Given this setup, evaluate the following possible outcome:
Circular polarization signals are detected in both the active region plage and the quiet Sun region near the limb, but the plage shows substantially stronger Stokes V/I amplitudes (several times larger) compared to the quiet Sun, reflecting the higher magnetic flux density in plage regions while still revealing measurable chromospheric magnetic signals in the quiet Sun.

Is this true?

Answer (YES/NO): NO